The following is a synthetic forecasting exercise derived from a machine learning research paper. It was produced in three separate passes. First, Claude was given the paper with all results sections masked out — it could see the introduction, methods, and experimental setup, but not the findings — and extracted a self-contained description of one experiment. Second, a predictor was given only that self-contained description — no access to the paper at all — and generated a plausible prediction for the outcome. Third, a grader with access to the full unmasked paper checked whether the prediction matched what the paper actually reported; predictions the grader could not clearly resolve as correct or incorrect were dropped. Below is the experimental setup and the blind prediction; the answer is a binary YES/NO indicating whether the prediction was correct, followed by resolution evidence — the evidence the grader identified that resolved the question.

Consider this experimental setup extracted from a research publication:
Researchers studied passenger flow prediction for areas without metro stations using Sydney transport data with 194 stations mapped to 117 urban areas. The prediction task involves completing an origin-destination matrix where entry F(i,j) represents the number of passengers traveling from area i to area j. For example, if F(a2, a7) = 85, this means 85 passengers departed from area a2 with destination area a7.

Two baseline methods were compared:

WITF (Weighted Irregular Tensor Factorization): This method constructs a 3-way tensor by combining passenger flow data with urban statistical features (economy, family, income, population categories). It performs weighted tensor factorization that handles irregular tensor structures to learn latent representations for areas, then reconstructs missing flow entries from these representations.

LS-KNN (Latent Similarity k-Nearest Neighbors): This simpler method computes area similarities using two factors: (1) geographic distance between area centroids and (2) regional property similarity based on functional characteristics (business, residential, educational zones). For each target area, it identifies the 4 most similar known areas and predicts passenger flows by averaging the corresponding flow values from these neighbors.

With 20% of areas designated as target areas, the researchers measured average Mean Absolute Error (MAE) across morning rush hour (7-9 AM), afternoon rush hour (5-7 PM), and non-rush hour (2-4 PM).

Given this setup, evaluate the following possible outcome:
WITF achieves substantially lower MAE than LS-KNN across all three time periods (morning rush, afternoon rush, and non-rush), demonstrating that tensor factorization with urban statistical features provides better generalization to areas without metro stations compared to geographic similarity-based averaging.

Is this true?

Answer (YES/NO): NO